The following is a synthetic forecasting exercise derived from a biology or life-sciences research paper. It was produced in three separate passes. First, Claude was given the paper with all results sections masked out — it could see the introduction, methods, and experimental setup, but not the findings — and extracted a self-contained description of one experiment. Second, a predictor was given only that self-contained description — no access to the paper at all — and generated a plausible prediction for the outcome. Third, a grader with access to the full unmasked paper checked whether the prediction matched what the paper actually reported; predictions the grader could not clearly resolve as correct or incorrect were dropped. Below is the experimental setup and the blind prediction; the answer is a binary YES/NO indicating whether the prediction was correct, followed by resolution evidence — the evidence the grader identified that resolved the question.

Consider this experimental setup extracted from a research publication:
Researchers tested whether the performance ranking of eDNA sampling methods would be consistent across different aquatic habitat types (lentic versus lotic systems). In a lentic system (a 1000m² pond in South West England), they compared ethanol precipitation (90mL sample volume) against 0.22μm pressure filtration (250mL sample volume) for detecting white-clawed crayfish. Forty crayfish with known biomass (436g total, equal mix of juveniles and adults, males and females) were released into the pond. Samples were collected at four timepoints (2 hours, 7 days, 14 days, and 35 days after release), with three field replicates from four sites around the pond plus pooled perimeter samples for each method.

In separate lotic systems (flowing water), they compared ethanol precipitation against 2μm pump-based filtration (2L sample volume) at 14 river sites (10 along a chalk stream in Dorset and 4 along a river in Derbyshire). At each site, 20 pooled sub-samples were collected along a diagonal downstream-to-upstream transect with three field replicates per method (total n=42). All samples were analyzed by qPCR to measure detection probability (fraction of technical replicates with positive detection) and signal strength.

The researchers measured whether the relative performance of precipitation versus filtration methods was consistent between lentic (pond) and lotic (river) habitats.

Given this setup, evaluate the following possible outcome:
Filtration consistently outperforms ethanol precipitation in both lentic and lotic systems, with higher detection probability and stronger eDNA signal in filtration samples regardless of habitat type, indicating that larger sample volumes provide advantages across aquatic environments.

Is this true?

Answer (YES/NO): NO